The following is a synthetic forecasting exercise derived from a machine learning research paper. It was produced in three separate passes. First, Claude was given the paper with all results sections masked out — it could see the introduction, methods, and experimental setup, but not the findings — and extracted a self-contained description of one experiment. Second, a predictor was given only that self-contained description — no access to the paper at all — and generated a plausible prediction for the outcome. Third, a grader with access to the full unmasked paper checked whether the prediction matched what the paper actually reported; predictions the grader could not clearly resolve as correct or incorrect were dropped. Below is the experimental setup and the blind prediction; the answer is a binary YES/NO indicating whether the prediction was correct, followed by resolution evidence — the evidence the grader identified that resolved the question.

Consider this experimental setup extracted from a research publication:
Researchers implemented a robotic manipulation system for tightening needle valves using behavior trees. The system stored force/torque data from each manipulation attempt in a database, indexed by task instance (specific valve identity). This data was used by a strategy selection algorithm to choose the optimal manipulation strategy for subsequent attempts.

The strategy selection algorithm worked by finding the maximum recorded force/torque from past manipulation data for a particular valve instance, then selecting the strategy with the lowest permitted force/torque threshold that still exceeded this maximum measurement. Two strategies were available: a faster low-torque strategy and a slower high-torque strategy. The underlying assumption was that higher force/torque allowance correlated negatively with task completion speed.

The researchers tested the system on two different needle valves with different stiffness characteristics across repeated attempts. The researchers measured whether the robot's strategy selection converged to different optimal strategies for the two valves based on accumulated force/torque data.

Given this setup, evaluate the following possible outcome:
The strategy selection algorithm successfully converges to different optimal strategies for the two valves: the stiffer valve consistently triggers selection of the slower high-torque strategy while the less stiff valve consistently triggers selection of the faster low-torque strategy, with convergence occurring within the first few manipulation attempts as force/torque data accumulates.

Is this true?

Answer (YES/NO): YES